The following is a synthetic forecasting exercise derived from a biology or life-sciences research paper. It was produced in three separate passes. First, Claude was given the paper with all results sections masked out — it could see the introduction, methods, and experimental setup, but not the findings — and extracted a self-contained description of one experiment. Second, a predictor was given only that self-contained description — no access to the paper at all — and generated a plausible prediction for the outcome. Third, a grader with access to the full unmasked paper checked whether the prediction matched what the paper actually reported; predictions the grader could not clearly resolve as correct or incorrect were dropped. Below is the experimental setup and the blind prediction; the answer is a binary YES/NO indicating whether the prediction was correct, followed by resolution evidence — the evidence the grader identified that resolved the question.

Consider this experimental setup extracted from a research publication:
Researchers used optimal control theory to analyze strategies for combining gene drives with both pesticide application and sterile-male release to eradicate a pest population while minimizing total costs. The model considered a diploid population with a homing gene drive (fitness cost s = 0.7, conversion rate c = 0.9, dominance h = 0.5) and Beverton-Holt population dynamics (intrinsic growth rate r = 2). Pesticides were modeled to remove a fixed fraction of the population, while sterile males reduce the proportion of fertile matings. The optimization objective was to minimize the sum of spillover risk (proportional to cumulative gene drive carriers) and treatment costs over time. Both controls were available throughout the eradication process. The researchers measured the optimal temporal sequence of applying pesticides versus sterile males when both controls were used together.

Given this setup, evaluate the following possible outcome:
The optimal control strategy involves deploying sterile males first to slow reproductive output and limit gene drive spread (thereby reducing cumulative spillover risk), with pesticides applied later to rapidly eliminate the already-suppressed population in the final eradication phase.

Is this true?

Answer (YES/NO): NO